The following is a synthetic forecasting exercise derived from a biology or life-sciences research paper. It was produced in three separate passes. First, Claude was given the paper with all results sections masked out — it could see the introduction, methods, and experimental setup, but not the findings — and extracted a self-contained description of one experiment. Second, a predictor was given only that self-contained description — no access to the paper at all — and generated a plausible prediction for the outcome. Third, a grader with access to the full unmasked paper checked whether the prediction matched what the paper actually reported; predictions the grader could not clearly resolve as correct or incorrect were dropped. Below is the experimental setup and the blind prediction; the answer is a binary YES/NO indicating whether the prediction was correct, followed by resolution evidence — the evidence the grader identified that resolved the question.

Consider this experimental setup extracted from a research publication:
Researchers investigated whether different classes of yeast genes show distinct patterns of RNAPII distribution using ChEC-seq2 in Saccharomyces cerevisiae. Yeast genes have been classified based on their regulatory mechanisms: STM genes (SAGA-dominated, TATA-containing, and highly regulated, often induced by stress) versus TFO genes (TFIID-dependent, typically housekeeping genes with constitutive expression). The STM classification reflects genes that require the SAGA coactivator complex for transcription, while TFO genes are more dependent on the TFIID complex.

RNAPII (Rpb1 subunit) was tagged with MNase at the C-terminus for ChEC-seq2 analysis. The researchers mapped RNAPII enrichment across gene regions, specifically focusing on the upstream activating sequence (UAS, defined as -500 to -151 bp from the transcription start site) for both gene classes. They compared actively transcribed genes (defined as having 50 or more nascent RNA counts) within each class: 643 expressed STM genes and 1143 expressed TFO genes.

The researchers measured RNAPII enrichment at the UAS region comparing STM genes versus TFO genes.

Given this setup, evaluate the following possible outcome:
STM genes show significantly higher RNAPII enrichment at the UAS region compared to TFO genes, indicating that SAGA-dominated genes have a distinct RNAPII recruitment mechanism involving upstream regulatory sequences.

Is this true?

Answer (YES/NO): YES